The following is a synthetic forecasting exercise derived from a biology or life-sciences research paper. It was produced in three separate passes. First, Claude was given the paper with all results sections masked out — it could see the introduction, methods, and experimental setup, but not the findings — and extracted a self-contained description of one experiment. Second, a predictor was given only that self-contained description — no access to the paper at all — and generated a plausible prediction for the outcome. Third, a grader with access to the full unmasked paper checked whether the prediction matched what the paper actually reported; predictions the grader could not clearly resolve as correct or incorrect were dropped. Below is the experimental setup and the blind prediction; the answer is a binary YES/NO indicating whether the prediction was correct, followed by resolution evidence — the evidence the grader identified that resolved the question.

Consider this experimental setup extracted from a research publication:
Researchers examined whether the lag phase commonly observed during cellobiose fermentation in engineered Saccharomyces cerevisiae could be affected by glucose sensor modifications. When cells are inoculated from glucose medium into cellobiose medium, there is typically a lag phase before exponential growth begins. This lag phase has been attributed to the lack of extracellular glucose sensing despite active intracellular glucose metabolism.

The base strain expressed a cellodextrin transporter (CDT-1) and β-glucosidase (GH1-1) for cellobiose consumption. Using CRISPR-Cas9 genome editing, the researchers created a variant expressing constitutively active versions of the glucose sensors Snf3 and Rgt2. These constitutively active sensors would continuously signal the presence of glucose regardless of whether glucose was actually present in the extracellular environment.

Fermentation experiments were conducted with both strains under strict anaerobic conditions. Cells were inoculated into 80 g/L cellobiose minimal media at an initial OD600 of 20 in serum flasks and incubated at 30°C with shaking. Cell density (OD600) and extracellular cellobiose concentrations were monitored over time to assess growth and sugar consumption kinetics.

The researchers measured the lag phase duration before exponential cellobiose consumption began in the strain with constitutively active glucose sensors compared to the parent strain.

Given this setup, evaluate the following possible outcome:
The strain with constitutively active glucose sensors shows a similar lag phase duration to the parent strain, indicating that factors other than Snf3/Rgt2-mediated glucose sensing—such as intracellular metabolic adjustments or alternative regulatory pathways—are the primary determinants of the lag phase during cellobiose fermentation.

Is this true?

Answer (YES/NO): NO